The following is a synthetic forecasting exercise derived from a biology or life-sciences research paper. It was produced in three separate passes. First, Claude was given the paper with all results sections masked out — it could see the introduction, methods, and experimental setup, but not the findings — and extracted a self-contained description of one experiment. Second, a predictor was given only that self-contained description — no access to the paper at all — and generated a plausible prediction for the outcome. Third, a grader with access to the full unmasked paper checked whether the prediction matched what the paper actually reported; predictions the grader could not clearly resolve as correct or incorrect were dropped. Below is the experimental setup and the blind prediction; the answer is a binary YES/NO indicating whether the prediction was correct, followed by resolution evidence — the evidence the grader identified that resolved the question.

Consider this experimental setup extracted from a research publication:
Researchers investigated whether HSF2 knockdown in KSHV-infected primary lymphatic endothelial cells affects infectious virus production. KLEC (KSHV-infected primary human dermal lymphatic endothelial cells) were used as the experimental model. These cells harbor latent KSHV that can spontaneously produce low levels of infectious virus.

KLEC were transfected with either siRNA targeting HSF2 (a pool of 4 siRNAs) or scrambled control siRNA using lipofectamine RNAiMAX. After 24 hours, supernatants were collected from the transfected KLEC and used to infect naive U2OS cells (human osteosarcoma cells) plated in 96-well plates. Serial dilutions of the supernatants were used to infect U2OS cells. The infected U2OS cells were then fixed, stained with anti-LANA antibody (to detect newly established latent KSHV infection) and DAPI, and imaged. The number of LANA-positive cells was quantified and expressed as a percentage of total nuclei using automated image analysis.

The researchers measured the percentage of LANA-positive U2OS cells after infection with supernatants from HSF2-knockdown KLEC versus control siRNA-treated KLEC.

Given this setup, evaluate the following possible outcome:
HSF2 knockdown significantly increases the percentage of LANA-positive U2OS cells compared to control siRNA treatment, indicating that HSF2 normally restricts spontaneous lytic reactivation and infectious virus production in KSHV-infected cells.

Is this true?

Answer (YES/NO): NO